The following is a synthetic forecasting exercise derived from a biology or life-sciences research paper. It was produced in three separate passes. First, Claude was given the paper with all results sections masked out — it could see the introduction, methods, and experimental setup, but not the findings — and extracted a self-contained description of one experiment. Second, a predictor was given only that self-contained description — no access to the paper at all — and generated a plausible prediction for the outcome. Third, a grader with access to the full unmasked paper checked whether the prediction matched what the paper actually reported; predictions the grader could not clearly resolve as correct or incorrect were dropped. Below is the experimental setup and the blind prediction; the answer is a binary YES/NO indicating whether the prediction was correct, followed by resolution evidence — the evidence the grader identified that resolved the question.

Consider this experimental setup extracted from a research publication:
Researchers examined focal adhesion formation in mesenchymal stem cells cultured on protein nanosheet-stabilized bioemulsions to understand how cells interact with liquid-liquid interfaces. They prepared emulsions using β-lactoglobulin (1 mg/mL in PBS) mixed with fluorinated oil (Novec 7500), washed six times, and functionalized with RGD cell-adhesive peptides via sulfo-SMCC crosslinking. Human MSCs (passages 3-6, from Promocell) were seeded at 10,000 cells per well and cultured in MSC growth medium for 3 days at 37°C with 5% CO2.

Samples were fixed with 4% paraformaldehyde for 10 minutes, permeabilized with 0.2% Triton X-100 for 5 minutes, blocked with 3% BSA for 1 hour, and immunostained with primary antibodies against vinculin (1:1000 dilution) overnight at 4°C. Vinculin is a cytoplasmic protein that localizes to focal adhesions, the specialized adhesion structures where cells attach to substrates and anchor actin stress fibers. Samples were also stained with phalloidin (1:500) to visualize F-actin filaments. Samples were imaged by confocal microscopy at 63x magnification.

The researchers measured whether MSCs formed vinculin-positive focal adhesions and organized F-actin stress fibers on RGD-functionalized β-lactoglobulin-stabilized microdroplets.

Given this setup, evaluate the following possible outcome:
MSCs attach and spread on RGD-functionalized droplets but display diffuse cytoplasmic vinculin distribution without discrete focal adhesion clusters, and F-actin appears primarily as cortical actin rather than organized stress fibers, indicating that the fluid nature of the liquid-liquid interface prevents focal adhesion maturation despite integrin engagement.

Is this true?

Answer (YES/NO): NO